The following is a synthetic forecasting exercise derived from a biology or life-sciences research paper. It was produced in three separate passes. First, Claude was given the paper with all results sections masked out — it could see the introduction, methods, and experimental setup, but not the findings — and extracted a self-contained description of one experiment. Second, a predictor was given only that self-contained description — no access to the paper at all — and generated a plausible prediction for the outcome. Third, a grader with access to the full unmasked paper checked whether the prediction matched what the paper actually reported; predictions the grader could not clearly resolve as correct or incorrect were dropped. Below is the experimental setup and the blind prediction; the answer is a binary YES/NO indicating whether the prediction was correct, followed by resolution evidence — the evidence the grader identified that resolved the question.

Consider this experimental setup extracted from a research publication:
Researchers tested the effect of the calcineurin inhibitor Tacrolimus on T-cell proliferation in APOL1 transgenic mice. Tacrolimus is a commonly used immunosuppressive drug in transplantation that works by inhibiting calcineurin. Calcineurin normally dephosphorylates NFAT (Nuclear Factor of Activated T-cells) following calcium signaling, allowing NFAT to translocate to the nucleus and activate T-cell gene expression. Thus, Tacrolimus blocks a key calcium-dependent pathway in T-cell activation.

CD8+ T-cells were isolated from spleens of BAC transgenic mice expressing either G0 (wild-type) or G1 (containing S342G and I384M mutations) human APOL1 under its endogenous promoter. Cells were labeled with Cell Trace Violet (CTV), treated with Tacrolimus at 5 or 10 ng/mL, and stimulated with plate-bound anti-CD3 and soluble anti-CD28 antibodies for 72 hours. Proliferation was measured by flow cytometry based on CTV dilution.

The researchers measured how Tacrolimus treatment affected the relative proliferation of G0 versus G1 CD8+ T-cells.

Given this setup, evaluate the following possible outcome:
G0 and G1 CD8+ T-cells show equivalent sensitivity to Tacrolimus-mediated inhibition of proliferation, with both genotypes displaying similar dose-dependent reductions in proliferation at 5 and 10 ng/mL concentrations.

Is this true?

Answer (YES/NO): NO